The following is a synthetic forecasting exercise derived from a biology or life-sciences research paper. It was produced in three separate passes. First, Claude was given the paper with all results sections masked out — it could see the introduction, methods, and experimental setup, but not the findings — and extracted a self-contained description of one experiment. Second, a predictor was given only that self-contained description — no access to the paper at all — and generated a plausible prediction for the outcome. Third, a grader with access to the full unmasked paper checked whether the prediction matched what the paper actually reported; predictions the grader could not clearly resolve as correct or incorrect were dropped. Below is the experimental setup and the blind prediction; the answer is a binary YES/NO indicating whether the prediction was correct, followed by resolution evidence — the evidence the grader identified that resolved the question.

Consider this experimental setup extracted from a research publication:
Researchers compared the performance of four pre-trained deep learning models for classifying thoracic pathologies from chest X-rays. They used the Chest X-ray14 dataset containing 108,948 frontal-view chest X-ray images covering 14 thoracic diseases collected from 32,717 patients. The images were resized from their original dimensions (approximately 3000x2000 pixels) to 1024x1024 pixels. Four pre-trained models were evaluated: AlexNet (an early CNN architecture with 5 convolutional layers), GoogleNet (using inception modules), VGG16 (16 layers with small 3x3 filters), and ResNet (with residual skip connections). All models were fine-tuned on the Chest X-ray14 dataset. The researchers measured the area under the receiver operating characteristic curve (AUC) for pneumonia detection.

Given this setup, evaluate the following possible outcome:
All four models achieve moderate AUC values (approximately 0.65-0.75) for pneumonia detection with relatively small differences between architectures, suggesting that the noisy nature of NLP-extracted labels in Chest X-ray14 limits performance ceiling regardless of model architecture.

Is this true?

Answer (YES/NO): NO